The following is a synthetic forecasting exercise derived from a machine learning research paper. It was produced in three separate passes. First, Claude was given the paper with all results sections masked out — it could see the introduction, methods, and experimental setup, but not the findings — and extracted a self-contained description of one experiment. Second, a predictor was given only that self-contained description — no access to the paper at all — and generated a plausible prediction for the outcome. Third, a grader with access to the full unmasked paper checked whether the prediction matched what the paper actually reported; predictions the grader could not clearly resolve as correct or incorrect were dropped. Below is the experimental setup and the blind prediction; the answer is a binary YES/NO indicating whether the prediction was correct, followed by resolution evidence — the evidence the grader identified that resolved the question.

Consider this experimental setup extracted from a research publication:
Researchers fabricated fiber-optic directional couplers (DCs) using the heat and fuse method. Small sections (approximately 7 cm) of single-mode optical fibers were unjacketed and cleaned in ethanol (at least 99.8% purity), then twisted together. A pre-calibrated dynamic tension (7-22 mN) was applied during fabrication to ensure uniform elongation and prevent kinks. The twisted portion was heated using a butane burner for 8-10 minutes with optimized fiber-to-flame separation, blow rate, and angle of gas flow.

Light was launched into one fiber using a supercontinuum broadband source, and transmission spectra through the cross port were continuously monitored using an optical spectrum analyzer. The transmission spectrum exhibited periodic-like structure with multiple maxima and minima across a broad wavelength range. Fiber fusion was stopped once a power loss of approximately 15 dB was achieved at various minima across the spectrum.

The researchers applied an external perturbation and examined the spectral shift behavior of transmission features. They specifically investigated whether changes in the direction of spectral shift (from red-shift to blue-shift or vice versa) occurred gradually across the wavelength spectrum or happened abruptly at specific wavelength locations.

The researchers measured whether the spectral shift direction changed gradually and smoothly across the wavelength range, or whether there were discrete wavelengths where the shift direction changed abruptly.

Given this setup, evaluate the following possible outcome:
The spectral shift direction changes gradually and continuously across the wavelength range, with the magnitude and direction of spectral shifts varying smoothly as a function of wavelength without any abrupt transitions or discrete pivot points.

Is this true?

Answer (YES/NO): NO